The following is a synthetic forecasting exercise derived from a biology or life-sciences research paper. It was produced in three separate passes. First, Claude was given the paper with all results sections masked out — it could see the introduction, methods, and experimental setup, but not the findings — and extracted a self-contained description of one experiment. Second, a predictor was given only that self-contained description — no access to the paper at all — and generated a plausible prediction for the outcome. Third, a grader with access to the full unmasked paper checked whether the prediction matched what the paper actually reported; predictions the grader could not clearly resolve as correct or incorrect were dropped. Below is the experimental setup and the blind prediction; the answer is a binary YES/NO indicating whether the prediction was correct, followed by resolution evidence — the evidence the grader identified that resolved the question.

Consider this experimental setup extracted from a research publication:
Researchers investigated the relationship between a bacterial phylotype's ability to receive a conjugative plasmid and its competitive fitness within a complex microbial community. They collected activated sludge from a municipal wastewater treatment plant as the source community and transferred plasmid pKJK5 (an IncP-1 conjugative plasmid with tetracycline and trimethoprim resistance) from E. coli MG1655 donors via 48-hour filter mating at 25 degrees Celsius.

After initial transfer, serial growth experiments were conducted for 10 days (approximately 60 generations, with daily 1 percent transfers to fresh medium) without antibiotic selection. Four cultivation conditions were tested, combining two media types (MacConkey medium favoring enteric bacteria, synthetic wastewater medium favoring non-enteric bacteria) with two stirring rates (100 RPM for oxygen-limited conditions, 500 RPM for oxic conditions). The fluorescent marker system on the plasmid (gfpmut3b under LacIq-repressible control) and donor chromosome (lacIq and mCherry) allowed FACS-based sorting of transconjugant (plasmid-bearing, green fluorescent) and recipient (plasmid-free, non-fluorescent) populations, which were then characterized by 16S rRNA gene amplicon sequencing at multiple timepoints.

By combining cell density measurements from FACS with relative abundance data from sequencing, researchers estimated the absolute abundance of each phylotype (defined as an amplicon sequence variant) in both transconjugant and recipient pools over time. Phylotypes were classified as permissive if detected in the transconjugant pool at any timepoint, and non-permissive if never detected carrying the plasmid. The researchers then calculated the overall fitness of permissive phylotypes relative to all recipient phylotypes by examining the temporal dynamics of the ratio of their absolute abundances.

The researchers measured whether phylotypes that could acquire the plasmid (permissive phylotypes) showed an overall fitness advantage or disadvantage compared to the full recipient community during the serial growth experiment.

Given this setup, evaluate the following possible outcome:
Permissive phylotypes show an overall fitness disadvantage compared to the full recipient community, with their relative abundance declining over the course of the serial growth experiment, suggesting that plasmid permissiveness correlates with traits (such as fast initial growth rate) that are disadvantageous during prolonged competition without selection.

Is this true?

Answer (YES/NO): NO